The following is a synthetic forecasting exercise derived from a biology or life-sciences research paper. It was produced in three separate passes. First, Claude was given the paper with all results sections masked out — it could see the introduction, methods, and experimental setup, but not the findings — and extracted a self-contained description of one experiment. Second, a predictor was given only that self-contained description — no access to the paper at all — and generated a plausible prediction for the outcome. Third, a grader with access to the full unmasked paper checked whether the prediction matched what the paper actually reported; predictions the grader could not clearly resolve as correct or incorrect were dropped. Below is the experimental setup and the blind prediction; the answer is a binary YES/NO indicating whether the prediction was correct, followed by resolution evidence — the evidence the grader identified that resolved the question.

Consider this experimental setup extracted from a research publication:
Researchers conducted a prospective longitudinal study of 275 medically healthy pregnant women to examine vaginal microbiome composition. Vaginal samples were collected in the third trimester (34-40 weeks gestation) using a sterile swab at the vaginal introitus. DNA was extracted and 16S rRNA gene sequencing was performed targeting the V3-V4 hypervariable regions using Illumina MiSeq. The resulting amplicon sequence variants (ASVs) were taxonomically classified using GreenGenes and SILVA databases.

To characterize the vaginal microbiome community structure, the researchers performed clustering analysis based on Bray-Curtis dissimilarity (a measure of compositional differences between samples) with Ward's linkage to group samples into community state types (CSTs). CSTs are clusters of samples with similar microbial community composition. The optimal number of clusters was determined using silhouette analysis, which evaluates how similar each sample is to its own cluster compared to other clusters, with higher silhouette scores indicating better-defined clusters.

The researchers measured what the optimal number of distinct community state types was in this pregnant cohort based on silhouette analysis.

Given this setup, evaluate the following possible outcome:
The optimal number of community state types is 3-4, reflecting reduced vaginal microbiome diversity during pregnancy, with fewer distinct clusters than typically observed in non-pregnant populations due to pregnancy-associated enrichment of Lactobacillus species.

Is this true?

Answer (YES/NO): YES